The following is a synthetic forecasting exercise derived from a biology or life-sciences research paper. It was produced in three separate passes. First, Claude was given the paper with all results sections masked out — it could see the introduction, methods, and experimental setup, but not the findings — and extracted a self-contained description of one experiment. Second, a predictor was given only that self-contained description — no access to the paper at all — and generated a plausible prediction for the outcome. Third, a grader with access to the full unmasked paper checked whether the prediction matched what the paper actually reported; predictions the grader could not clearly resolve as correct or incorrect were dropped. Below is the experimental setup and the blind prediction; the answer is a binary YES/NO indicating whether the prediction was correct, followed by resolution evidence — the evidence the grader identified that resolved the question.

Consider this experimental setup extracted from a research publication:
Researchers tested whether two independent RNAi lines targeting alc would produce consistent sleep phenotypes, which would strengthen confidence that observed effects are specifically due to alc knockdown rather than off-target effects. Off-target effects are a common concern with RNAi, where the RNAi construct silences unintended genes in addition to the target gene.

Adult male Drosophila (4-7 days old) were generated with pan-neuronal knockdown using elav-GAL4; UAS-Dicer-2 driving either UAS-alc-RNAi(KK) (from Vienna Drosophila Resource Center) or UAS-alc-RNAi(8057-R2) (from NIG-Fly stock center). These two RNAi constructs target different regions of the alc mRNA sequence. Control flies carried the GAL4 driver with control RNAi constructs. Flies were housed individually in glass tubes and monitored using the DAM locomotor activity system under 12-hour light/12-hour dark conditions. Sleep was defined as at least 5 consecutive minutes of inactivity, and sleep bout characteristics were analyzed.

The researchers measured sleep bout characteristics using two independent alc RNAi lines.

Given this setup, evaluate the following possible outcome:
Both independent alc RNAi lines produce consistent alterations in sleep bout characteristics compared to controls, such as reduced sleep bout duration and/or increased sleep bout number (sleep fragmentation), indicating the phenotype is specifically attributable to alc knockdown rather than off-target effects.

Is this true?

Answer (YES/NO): YES